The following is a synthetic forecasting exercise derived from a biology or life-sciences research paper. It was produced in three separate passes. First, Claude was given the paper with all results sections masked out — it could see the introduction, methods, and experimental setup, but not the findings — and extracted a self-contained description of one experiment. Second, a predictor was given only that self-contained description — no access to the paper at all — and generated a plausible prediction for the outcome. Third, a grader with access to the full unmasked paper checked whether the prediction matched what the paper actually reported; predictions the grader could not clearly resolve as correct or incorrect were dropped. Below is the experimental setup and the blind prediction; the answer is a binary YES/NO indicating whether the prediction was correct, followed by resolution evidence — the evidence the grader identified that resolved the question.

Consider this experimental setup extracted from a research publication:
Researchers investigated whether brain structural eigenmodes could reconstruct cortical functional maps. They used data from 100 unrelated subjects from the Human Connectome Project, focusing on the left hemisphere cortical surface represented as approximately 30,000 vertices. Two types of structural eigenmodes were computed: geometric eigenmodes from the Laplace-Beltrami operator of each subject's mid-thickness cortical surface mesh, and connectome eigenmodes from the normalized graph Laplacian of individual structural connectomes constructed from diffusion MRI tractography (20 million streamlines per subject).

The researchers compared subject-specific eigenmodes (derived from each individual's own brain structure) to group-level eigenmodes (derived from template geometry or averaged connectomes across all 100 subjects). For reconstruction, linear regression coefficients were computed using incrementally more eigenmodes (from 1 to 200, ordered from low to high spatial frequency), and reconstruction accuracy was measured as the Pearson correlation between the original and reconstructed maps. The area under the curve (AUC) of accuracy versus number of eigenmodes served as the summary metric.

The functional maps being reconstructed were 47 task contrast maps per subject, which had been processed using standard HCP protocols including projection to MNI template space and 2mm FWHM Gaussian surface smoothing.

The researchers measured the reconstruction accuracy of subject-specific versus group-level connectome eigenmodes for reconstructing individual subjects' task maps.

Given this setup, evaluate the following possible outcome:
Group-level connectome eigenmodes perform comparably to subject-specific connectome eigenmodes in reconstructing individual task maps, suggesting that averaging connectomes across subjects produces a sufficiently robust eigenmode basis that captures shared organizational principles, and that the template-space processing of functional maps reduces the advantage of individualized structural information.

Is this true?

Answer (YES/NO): NO